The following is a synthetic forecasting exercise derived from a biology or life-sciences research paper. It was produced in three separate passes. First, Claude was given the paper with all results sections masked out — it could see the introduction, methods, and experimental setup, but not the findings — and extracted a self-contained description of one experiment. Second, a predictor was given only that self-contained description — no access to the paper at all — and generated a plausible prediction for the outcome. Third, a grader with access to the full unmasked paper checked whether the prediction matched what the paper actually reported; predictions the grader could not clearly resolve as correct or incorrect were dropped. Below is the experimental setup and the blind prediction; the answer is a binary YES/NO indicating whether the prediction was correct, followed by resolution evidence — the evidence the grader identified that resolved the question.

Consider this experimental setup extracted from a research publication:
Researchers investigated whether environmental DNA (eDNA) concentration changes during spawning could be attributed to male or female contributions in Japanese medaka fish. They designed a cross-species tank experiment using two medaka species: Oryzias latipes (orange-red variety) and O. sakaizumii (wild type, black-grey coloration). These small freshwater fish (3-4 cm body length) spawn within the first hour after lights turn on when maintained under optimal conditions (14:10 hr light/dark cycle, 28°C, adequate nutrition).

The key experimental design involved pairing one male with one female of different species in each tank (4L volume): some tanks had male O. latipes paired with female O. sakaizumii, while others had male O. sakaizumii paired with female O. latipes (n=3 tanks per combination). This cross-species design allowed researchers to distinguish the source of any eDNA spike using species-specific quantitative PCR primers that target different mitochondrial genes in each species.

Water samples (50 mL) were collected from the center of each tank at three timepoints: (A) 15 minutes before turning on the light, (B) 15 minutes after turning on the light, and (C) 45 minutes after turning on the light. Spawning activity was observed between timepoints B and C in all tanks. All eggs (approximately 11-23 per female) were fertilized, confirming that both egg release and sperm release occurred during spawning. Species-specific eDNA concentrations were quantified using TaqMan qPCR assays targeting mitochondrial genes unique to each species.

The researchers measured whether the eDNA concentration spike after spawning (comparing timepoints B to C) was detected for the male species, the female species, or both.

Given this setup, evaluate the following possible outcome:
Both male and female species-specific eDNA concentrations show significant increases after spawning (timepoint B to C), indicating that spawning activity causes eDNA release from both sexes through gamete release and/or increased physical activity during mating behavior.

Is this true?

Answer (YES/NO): NO